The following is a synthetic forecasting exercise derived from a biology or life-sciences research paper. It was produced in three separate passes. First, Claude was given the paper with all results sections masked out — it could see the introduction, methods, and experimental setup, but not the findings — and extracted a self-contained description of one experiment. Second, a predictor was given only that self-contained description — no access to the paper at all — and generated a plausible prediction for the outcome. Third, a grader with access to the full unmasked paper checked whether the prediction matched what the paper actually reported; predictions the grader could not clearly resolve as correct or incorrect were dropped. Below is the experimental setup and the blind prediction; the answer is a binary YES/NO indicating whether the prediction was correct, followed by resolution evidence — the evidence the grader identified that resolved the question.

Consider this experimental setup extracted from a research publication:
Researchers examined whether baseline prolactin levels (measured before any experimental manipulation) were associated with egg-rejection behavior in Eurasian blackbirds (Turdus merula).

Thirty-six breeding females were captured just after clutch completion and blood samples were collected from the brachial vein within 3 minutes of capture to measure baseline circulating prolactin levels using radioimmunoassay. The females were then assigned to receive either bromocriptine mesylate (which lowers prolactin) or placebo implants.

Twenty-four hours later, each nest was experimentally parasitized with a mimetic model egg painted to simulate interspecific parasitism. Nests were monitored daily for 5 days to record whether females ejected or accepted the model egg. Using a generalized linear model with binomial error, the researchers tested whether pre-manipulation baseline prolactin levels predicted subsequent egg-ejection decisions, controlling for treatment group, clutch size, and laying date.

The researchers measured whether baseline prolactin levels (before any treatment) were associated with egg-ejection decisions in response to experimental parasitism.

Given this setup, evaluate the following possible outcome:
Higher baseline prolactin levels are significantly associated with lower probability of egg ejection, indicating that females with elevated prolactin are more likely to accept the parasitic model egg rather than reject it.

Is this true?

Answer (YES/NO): NO